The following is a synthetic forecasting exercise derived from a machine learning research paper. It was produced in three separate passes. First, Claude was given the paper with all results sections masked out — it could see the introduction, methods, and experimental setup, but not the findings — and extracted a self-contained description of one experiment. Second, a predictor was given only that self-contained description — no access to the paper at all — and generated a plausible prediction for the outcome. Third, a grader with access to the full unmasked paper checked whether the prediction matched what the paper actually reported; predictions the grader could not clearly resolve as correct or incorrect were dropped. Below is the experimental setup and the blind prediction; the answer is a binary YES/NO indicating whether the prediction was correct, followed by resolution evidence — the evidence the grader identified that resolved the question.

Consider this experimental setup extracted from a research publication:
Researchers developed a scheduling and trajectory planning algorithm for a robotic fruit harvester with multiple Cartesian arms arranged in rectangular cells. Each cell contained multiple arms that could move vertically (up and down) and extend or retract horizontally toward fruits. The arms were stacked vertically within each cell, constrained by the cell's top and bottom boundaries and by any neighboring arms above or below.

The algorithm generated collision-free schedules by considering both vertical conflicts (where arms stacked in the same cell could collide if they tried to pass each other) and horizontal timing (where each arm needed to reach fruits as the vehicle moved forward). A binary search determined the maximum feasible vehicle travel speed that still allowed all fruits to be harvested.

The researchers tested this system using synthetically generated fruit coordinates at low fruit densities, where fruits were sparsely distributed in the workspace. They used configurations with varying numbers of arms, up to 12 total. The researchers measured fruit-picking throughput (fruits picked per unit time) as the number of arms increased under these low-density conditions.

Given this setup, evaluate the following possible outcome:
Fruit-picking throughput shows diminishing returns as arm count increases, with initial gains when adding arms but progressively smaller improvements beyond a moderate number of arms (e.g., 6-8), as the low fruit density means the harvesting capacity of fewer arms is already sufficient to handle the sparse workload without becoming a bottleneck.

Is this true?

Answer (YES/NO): YES